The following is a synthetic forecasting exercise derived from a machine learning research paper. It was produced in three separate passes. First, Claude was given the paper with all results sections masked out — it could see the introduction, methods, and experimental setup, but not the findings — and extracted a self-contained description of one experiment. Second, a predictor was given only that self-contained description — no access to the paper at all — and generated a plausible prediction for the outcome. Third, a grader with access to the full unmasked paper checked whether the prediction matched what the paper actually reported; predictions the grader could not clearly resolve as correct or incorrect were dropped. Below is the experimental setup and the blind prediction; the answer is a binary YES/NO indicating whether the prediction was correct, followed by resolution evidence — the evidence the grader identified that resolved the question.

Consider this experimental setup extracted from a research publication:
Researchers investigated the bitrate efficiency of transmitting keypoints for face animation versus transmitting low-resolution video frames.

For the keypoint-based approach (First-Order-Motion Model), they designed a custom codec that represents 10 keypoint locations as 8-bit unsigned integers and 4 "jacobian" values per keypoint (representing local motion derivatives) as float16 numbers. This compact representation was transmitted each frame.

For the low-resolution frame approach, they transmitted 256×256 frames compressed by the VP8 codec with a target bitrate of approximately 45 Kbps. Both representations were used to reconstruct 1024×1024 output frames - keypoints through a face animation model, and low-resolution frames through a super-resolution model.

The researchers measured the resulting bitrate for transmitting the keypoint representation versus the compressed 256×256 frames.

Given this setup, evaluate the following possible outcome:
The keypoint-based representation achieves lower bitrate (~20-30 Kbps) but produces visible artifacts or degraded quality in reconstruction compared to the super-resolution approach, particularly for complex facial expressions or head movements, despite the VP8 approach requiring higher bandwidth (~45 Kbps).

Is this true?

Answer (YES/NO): YES